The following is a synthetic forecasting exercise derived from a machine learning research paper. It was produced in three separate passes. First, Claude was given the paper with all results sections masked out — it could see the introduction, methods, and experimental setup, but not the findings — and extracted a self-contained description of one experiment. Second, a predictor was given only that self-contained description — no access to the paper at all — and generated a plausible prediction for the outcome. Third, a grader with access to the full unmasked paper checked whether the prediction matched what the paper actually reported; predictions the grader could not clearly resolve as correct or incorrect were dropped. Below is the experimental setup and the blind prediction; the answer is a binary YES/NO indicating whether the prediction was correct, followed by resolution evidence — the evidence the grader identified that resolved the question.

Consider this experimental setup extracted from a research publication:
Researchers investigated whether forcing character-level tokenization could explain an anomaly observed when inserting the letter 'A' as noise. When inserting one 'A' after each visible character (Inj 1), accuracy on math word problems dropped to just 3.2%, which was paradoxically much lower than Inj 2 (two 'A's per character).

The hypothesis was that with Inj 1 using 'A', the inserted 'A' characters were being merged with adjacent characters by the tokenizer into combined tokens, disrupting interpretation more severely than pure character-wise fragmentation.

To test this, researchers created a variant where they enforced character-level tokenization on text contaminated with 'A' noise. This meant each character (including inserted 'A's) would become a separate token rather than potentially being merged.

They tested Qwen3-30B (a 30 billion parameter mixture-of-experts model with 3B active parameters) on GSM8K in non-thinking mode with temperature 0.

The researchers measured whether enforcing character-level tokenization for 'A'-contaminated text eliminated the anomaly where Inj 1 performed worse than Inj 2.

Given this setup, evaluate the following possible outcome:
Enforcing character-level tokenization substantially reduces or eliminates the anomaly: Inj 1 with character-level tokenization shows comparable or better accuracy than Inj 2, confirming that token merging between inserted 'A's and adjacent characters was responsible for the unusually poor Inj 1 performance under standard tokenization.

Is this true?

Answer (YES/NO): YES